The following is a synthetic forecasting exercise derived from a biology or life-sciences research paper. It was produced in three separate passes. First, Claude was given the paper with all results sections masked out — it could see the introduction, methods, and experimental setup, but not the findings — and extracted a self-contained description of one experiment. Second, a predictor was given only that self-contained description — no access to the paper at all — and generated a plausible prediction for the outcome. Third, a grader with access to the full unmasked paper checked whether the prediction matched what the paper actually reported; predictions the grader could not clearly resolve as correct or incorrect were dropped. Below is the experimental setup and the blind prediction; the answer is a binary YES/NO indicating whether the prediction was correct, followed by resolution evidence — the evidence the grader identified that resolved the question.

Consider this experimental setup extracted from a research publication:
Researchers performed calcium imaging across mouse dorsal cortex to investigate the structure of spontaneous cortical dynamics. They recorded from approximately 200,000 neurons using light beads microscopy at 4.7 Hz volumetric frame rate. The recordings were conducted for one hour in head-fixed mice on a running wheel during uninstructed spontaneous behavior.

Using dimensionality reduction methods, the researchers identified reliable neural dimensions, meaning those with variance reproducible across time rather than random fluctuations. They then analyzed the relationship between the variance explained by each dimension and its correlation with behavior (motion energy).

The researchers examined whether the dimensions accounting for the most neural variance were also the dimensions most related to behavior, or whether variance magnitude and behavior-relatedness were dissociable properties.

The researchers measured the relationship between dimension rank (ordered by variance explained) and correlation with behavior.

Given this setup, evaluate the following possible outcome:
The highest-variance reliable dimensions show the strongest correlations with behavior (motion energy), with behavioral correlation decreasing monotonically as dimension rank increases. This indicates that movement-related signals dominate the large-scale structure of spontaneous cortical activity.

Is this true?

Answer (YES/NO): YES